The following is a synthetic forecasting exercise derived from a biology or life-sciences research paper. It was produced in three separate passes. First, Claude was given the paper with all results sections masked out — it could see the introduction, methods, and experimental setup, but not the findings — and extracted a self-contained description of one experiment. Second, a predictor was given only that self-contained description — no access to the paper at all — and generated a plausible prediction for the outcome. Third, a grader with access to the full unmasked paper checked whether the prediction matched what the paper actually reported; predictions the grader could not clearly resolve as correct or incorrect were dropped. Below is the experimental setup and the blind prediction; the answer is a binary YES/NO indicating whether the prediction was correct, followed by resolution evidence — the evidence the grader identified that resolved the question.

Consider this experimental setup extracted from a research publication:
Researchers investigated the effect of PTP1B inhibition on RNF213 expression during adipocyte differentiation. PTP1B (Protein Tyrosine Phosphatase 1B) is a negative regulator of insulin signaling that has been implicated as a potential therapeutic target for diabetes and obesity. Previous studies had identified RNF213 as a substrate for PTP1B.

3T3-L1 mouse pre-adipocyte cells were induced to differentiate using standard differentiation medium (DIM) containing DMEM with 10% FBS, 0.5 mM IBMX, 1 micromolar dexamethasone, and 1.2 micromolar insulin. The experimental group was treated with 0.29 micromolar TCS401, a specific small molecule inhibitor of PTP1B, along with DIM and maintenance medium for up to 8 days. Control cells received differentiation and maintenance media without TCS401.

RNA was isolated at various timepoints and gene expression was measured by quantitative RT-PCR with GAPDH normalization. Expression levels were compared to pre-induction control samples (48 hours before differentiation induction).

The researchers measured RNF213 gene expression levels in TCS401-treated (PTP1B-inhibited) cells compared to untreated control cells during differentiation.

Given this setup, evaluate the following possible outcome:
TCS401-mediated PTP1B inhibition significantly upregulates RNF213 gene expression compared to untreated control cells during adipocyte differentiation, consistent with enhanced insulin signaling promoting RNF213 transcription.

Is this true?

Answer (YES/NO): NO